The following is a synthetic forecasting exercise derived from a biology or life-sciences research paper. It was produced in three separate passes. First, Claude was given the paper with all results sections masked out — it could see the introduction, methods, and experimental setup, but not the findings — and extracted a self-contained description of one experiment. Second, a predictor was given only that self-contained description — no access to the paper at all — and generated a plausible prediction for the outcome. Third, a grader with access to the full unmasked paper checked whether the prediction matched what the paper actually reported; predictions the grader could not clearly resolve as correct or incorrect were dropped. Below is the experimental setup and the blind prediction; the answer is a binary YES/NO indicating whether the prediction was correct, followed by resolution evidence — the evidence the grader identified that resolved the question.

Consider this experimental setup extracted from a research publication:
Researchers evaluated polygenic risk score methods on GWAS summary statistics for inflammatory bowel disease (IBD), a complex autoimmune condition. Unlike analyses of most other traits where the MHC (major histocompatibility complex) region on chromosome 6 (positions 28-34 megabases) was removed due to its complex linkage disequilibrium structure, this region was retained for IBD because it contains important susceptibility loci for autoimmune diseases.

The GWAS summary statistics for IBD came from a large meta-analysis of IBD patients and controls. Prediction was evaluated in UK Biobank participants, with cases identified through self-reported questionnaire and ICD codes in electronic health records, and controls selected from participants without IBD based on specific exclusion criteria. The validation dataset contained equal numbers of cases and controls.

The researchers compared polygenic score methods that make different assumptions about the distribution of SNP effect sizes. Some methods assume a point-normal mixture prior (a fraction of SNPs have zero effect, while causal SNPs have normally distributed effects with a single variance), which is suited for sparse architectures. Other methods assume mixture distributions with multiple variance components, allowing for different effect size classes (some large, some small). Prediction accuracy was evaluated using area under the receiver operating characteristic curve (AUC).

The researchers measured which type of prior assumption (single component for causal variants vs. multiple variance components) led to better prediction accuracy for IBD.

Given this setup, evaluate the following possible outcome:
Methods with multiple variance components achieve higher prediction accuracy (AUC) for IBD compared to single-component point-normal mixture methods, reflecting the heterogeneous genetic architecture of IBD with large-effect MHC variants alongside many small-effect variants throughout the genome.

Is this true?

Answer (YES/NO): NO